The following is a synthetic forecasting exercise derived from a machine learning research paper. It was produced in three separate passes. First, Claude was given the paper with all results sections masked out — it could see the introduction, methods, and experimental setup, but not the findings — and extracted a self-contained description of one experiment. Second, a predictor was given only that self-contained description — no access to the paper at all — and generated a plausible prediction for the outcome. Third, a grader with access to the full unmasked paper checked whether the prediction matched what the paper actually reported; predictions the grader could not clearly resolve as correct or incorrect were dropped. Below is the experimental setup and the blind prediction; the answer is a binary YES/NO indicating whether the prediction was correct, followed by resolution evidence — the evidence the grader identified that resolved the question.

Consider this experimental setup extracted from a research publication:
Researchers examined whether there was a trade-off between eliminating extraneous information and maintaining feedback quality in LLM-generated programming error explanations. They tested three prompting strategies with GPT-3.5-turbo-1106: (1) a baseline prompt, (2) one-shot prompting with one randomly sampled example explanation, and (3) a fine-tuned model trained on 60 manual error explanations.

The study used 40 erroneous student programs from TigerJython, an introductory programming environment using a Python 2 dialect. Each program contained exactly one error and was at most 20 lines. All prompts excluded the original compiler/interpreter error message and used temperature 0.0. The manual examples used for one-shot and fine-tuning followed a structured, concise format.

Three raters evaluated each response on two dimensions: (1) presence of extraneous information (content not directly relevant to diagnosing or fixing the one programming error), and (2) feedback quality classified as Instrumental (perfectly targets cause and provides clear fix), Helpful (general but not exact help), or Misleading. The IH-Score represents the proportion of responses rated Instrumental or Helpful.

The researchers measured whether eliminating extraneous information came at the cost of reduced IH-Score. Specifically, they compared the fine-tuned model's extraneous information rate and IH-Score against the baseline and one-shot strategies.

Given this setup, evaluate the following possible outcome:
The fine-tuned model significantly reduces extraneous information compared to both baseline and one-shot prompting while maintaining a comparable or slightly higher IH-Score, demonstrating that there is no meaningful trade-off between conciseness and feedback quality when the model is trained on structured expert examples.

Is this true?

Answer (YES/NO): YES